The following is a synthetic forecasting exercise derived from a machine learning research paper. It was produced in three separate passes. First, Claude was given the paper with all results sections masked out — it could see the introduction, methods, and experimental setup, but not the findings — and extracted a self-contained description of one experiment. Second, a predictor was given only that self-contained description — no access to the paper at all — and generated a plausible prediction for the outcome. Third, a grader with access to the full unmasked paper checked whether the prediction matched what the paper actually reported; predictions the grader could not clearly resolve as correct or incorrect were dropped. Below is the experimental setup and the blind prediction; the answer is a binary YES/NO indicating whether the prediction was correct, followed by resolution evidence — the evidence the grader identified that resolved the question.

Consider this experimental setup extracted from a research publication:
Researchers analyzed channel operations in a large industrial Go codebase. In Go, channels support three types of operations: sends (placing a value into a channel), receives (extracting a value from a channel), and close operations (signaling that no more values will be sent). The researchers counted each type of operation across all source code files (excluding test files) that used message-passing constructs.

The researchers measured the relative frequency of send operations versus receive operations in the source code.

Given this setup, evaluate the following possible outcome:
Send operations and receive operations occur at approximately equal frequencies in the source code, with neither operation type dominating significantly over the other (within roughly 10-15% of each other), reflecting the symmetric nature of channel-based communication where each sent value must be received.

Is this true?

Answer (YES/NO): NO